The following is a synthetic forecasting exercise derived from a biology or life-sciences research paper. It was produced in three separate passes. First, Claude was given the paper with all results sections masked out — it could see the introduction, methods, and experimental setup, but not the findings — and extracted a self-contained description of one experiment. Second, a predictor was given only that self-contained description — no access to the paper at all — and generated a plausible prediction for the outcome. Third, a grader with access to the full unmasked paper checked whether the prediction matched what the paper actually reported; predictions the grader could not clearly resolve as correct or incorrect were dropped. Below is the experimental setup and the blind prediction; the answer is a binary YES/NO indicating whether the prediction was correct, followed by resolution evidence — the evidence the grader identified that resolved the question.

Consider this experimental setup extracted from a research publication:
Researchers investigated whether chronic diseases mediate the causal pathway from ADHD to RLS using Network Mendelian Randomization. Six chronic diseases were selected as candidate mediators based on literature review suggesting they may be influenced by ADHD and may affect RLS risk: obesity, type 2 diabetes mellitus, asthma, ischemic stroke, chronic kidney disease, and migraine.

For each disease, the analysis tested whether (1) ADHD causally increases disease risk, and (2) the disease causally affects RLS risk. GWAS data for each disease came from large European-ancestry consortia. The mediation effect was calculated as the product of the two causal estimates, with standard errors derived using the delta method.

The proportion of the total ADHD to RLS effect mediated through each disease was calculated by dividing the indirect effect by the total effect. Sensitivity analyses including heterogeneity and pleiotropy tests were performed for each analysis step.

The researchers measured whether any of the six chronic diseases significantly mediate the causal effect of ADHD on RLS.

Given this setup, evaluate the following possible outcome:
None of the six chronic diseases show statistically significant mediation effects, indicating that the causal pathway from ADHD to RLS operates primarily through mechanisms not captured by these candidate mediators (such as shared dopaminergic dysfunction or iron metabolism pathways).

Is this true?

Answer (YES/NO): YES